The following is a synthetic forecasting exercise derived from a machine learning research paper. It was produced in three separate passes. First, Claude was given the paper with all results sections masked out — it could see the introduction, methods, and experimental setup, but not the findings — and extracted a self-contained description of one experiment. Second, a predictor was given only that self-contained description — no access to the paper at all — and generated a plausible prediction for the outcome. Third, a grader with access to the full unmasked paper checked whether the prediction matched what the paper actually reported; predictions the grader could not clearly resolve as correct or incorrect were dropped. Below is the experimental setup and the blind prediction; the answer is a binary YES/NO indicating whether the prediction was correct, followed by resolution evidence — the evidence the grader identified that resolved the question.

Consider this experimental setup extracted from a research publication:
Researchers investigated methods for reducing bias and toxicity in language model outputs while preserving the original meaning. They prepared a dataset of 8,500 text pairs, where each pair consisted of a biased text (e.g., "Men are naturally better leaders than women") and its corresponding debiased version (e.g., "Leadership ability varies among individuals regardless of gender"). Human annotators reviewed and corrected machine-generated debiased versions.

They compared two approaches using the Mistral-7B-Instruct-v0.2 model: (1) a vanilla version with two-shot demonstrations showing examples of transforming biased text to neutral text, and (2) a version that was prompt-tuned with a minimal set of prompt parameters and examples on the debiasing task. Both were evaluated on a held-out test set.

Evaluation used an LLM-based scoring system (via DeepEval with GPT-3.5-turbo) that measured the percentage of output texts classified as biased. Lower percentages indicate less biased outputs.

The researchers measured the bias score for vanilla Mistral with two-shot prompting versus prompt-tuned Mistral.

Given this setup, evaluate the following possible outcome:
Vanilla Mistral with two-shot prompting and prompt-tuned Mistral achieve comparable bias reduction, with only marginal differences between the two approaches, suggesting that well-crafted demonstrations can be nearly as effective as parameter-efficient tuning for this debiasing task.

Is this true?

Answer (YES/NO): NO